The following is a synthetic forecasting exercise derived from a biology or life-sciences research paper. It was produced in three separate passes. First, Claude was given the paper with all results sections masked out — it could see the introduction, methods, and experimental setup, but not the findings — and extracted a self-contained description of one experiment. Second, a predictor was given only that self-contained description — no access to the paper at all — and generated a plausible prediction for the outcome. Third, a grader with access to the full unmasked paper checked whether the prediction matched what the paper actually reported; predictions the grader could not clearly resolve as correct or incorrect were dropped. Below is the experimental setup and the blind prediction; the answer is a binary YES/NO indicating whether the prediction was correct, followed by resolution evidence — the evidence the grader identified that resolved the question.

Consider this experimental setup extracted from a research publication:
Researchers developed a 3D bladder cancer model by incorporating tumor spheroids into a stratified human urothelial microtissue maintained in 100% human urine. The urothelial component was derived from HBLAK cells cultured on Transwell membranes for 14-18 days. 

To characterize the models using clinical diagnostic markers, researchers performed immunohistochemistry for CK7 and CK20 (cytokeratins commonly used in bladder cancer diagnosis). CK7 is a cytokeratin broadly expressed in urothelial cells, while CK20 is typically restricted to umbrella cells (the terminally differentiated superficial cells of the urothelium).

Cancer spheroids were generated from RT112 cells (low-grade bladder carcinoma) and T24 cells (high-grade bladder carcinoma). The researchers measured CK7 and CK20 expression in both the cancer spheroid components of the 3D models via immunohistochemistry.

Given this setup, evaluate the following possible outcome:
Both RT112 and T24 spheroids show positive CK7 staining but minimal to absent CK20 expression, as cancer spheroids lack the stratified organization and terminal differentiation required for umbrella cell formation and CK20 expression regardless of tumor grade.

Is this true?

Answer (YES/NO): YES